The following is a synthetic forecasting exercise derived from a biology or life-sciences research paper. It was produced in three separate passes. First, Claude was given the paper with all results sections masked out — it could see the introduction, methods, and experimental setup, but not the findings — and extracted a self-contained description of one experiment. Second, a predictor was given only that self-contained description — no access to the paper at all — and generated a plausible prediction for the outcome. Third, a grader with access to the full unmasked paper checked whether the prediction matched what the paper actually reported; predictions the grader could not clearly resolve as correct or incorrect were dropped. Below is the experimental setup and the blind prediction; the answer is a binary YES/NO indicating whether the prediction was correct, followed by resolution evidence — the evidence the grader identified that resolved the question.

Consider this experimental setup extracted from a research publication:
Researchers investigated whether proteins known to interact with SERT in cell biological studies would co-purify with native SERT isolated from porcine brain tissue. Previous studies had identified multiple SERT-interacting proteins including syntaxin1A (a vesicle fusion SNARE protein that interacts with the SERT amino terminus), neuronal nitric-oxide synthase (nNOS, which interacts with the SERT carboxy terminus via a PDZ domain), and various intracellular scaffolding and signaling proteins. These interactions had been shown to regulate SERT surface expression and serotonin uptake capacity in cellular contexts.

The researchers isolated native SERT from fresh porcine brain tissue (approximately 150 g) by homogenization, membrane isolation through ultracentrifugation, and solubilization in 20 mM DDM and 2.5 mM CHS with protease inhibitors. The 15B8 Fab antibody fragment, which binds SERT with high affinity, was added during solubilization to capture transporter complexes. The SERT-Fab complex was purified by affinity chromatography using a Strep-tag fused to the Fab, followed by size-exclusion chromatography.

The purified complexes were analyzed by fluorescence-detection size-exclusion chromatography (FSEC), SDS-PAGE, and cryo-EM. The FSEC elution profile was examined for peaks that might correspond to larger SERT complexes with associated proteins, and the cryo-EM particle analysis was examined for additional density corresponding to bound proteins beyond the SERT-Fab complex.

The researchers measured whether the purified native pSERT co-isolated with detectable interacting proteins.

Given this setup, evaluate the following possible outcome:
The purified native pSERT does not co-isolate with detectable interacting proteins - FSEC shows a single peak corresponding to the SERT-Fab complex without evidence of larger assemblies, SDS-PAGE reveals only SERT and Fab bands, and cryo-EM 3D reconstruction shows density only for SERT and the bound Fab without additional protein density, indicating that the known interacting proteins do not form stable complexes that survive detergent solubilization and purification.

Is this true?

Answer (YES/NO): YES